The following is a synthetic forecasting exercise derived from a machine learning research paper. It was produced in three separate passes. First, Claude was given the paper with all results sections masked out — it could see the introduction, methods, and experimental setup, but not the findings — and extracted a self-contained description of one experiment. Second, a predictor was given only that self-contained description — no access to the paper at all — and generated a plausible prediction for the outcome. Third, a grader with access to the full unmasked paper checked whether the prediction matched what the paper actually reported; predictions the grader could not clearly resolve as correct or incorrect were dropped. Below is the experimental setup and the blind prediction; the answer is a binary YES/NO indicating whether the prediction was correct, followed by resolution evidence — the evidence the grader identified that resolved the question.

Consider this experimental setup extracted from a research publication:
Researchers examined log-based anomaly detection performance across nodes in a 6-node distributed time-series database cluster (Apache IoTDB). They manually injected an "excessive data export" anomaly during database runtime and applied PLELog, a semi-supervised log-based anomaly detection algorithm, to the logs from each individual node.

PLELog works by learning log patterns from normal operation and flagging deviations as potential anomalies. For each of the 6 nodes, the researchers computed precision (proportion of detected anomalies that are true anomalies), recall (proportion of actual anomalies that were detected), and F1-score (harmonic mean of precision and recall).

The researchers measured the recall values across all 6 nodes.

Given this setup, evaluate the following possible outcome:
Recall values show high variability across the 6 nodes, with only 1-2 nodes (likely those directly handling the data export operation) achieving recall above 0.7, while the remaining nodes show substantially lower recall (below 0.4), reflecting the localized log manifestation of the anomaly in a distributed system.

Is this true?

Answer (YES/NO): NO